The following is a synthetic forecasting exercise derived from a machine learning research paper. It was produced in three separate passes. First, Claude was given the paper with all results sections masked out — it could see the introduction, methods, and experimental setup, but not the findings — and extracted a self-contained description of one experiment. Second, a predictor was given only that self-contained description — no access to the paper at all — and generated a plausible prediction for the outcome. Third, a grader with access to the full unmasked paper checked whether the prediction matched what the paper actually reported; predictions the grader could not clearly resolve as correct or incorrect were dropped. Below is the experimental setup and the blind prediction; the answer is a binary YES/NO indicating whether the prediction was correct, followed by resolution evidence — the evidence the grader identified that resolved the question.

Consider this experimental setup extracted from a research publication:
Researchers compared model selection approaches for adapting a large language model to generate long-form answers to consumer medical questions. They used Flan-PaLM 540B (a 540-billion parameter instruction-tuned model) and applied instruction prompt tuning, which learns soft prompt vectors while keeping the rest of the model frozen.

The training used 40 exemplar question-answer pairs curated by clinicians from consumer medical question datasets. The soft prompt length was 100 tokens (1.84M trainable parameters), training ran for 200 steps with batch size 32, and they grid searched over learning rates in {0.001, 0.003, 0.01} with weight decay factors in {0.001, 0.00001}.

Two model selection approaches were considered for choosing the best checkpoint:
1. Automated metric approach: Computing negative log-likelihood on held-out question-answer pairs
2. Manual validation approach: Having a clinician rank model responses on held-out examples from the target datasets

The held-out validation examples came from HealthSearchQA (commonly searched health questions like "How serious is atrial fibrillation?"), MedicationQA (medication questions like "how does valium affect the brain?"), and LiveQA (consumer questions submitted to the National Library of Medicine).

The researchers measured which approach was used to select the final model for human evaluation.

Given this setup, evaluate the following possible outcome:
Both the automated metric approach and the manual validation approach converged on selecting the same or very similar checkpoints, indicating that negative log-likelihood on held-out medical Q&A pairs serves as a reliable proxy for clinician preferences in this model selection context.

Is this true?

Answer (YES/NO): NO